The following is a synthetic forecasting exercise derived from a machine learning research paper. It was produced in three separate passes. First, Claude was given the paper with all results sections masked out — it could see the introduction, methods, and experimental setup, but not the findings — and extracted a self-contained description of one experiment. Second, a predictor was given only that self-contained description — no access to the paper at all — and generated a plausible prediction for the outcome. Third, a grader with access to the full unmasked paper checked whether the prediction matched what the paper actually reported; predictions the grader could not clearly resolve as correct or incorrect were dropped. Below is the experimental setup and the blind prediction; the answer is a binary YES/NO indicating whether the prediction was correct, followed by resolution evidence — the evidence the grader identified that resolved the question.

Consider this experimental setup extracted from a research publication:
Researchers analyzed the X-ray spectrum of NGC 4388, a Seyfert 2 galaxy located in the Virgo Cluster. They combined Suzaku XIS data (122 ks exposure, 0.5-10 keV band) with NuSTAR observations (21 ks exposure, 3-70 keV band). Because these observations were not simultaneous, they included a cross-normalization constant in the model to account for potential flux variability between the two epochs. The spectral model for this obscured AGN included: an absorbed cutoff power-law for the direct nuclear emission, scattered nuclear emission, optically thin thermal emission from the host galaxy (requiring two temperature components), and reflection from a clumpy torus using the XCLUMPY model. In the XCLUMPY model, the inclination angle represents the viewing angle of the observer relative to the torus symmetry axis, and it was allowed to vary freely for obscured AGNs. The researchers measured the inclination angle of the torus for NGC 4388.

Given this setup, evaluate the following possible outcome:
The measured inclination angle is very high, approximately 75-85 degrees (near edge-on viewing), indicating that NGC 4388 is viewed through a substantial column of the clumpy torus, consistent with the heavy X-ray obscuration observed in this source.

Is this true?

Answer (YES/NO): NO